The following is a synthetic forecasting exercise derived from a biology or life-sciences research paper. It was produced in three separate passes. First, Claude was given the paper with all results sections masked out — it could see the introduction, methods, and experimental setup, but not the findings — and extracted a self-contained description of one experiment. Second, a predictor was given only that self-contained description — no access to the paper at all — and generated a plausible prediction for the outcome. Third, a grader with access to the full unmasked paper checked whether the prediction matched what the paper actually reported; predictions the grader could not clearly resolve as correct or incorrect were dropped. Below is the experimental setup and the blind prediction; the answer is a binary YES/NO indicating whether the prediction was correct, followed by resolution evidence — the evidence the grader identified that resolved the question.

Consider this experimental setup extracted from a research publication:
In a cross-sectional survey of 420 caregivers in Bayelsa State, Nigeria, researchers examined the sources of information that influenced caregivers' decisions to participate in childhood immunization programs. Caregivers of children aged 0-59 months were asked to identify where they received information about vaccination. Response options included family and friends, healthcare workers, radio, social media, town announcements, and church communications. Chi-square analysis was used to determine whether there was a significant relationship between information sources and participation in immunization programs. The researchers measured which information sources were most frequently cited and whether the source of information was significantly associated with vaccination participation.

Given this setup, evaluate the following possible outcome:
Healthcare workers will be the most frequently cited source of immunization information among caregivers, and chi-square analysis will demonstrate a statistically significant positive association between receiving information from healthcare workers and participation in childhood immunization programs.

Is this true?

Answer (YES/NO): YES